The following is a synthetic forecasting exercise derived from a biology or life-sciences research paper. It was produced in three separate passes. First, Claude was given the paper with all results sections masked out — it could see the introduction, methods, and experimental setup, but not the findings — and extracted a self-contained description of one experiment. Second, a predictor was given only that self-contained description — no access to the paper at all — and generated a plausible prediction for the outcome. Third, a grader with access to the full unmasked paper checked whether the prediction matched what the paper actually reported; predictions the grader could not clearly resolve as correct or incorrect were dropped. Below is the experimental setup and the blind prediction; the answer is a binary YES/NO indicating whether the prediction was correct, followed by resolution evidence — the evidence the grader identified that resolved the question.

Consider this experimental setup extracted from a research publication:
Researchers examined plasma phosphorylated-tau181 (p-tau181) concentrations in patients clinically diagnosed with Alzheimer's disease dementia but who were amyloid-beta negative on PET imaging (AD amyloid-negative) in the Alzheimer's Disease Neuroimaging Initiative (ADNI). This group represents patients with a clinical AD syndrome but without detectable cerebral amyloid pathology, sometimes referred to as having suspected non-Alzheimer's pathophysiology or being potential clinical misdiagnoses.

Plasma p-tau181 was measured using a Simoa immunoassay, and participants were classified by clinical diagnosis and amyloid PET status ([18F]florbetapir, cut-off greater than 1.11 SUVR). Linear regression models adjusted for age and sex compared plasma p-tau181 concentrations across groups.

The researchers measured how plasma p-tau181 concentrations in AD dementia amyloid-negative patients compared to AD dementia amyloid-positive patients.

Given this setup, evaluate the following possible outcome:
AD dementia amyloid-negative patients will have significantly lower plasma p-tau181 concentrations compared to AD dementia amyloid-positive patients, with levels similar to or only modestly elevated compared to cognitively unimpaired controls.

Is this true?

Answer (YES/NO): YES